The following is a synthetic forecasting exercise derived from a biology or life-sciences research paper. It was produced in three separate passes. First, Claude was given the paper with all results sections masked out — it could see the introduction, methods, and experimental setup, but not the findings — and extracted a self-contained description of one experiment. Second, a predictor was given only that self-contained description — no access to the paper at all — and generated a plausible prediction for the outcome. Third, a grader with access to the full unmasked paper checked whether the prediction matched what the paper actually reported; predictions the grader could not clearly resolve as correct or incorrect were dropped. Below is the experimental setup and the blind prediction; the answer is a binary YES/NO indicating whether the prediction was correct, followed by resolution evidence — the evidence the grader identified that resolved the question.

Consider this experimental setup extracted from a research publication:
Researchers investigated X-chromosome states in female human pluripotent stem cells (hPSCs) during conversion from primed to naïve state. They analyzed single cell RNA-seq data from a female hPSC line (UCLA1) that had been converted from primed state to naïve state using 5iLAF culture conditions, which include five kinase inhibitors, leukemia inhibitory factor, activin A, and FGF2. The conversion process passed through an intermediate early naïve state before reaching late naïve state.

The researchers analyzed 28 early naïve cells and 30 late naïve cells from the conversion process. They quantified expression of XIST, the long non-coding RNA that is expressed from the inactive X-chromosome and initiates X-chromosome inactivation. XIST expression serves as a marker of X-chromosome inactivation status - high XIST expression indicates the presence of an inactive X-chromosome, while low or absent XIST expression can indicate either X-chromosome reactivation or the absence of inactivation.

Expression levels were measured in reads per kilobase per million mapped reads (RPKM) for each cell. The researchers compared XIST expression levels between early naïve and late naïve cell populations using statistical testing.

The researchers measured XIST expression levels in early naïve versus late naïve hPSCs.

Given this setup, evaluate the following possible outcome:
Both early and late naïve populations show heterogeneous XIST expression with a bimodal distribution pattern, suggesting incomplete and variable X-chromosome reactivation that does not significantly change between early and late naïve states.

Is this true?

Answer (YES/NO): NO